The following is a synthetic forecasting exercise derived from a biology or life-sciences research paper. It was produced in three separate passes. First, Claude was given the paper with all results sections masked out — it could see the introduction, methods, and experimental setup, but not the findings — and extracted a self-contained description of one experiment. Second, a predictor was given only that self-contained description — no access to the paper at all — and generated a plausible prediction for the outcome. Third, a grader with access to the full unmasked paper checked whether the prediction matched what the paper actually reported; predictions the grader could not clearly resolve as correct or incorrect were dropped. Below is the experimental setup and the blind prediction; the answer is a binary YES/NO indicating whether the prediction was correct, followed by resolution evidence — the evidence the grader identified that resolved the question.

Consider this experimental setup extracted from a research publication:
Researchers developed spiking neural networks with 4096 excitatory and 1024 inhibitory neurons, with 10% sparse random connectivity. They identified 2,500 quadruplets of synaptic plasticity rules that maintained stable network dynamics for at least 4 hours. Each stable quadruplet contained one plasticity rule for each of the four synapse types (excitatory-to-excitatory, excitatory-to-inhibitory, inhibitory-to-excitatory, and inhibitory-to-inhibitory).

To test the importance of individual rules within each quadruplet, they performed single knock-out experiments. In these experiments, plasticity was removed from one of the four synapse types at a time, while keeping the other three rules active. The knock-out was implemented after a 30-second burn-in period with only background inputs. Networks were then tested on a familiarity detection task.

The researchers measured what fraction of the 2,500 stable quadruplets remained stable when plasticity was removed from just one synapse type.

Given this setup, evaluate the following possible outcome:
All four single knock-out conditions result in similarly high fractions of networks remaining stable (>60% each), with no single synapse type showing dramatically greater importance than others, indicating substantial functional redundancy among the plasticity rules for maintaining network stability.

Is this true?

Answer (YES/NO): NO